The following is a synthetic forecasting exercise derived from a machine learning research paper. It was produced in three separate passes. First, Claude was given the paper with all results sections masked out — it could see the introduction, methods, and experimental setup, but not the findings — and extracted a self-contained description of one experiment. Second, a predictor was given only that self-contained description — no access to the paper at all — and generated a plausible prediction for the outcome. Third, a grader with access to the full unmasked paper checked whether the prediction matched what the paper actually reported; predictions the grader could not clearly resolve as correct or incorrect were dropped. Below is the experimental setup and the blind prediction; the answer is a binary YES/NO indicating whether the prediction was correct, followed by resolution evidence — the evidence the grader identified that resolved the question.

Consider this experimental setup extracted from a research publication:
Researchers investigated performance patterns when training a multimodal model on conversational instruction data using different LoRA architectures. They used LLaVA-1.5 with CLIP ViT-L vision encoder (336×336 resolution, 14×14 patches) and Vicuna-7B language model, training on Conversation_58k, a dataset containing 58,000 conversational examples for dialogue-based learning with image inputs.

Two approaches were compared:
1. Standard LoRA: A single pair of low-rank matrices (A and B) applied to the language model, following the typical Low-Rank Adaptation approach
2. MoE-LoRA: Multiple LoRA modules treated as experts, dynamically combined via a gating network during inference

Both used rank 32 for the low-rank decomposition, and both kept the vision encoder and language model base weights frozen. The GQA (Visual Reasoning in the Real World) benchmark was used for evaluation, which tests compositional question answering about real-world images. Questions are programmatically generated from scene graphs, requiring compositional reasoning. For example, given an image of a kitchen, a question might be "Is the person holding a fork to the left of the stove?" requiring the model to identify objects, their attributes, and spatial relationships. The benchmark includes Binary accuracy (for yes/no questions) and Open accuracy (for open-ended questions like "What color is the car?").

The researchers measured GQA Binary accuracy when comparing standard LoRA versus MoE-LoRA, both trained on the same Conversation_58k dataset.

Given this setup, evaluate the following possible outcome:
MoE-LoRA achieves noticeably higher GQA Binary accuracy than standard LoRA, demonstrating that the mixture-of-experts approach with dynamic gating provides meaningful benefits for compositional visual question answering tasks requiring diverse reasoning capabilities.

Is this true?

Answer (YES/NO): YES